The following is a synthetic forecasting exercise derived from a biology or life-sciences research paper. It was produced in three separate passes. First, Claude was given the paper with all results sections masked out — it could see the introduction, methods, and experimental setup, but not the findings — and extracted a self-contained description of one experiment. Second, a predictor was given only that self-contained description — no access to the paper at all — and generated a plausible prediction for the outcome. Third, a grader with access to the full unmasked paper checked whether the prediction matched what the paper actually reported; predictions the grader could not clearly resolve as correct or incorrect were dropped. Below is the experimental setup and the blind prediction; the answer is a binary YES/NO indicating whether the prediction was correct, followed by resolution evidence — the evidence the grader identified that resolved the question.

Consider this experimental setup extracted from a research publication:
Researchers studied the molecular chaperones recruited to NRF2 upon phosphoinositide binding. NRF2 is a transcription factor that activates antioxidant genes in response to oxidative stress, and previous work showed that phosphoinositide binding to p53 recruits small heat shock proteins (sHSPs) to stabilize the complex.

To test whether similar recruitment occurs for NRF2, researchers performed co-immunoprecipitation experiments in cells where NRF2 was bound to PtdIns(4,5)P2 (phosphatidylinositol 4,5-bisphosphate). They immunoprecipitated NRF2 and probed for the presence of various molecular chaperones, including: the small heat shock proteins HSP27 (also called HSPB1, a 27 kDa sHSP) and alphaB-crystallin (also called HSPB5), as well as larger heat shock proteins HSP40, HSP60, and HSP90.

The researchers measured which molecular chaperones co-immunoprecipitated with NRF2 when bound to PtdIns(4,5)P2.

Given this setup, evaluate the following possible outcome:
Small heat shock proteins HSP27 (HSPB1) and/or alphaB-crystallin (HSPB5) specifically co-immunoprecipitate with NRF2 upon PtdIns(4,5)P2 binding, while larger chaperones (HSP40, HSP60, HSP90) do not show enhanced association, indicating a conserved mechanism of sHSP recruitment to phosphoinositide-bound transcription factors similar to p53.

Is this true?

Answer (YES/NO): YES